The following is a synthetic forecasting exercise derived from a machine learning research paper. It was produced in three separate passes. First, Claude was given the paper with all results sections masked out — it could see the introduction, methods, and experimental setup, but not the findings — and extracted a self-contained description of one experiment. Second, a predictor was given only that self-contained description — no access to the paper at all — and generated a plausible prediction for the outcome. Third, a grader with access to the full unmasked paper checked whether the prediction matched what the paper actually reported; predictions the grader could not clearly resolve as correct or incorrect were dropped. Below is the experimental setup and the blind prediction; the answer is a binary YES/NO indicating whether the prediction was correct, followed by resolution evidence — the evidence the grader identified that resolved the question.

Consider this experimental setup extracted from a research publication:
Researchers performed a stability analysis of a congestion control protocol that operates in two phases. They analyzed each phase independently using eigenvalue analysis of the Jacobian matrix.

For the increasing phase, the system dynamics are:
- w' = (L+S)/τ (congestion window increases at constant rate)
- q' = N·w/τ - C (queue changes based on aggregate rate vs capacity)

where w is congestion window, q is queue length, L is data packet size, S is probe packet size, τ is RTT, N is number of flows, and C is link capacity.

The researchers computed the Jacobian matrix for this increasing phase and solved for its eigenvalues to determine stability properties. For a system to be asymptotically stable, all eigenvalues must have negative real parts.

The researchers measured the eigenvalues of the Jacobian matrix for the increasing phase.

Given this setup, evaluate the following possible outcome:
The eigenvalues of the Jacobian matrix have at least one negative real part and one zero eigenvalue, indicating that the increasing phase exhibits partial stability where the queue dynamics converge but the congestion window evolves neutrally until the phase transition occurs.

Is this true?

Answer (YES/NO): NO